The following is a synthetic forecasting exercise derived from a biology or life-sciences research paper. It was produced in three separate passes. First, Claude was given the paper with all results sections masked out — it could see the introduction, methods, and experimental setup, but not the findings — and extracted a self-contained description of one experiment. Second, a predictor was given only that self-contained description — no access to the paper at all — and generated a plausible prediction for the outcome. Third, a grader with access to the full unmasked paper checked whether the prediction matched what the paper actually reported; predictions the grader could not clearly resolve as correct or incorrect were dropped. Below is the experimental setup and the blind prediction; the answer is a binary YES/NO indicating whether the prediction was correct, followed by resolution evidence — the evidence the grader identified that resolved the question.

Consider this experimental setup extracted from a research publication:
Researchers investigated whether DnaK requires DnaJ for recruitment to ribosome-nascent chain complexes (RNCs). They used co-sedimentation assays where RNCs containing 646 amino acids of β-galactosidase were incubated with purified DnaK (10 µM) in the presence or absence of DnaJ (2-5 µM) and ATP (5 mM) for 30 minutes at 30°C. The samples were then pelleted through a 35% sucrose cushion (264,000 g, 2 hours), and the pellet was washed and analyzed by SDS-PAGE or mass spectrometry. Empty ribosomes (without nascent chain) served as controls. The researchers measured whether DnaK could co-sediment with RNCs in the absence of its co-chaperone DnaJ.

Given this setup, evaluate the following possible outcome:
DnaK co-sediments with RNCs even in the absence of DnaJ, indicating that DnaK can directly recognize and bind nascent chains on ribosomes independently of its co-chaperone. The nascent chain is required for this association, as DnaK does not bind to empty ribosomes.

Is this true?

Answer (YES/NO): NO